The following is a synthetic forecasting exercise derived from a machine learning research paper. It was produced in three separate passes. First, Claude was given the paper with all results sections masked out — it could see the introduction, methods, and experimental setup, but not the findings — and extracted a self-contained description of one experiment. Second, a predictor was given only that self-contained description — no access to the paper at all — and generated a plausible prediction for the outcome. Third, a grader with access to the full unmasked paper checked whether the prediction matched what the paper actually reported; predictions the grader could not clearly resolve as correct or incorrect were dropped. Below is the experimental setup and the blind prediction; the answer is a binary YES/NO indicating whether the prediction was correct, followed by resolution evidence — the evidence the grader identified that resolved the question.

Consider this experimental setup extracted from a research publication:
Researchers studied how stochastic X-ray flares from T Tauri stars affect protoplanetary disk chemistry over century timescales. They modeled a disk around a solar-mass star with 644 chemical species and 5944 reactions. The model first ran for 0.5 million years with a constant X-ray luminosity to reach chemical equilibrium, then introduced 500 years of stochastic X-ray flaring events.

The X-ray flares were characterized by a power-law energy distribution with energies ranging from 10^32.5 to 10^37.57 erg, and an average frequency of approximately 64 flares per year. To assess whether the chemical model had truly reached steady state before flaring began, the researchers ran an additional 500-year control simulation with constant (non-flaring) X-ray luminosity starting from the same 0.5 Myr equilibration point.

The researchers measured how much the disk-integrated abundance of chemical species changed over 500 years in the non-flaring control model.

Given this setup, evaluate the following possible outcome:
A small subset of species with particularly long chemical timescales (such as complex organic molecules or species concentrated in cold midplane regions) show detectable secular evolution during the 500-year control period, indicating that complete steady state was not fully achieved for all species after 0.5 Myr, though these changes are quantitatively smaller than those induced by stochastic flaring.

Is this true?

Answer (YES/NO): NO